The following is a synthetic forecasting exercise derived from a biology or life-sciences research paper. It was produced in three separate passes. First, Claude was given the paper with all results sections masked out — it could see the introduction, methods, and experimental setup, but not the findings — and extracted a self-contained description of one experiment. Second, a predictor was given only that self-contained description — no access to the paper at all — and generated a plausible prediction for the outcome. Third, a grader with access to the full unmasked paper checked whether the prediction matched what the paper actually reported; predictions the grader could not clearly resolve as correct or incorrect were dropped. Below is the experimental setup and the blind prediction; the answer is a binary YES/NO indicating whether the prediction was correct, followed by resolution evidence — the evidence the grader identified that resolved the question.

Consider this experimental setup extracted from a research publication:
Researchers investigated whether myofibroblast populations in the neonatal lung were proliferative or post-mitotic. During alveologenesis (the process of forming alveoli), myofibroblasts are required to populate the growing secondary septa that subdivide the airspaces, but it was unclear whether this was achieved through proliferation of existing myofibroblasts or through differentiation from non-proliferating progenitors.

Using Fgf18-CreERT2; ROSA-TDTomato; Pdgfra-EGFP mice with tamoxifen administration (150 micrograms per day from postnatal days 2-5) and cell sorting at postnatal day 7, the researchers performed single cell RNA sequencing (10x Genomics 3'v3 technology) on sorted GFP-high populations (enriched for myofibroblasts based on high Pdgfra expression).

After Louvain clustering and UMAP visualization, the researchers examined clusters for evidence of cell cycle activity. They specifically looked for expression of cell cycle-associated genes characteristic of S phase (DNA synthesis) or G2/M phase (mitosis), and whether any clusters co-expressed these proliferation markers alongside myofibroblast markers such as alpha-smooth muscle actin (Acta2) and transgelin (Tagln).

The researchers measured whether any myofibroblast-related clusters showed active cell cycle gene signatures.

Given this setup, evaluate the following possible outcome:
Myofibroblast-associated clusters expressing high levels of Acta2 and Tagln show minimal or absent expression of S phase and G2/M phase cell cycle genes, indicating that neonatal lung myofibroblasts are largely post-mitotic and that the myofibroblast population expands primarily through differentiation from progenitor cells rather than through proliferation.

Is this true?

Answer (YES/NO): NO